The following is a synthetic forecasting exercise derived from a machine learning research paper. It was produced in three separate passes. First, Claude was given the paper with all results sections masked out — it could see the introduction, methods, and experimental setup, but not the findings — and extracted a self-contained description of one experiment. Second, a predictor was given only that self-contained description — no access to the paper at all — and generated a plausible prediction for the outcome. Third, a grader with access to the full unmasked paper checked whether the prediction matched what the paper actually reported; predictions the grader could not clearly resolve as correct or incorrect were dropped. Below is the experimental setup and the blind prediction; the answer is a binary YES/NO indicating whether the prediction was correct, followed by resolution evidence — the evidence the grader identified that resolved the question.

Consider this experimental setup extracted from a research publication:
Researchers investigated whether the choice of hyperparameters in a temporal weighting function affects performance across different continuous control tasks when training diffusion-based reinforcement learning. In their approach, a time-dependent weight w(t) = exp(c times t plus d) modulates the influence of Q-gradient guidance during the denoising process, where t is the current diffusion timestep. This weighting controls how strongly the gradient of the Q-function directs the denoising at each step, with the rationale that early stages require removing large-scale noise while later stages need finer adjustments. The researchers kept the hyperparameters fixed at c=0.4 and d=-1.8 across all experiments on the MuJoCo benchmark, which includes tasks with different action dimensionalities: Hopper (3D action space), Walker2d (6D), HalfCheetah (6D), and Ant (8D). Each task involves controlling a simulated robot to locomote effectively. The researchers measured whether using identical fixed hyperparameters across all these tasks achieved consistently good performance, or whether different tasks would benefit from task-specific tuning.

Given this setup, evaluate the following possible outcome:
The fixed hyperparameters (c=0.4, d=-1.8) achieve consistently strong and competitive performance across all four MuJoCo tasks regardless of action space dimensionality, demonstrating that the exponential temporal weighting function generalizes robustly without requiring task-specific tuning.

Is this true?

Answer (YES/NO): YES